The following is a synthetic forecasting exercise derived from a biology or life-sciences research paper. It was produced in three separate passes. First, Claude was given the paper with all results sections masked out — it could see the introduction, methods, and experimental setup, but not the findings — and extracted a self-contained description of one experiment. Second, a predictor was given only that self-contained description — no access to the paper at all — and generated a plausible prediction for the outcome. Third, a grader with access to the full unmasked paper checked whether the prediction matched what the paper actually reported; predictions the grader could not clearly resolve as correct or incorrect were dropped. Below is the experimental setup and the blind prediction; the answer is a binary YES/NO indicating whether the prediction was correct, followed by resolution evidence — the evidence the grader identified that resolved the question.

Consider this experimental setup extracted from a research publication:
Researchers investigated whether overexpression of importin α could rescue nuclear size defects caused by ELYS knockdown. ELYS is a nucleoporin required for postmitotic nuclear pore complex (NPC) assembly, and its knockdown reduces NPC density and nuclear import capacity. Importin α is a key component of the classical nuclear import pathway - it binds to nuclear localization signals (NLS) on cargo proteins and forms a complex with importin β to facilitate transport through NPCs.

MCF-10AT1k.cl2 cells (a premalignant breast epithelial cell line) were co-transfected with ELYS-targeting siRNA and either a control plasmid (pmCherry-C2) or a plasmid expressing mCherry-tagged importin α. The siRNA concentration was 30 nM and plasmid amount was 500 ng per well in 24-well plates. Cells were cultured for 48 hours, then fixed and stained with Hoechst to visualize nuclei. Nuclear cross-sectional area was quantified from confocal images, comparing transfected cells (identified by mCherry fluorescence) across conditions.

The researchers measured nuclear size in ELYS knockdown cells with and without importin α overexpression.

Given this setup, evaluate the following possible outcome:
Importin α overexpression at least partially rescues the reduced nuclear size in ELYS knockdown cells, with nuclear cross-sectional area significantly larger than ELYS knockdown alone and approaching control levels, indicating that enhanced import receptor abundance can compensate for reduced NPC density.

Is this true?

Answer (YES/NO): YES